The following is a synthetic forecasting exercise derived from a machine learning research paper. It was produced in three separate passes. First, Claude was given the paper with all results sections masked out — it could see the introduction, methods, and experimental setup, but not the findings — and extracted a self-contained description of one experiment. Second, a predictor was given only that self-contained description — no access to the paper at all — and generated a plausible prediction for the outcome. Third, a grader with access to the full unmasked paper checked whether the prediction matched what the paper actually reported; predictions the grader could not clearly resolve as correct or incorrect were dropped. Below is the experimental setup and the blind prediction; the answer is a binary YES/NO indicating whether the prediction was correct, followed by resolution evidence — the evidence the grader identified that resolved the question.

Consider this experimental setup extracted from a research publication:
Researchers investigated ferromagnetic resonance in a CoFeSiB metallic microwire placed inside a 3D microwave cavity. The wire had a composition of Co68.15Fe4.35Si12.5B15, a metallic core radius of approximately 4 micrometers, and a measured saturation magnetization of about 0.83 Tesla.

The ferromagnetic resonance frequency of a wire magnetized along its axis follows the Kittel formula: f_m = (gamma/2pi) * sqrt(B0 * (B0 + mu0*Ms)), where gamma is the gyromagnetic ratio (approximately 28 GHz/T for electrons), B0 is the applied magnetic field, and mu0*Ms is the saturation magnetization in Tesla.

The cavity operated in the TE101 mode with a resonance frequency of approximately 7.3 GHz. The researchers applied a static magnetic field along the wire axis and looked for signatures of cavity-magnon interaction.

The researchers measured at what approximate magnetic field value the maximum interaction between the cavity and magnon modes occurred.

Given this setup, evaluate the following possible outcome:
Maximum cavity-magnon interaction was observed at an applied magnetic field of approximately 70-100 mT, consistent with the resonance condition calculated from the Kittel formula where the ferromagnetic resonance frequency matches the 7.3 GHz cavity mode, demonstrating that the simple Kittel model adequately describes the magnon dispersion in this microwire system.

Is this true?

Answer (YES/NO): YES